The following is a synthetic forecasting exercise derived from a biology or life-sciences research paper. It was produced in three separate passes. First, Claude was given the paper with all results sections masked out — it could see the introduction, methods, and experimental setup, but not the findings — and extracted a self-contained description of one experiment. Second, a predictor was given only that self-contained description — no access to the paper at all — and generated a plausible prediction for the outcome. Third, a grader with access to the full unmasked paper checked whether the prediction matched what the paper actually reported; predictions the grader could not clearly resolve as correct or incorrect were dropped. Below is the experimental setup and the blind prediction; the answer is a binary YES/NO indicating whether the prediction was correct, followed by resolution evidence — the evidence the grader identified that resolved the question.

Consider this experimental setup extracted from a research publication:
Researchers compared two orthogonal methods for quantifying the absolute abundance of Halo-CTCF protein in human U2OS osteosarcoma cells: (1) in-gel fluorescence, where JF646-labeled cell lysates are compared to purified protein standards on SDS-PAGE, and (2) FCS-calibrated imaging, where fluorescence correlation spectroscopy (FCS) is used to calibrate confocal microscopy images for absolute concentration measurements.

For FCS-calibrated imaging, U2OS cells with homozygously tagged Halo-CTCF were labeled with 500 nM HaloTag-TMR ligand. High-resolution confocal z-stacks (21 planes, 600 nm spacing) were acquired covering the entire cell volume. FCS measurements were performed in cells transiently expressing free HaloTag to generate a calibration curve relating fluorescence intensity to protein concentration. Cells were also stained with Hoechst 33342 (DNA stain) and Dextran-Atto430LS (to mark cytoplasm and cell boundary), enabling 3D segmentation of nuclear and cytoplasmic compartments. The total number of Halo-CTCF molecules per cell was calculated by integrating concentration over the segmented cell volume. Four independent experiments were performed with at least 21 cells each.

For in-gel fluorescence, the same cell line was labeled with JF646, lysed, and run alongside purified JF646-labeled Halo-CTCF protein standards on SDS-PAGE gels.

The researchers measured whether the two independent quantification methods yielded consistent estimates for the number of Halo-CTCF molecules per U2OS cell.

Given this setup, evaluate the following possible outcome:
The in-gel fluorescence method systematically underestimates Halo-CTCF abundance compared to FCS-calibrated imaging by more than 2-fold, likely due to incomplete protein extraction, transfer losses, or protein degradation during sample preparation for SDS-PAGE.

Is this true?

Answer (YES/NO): NO